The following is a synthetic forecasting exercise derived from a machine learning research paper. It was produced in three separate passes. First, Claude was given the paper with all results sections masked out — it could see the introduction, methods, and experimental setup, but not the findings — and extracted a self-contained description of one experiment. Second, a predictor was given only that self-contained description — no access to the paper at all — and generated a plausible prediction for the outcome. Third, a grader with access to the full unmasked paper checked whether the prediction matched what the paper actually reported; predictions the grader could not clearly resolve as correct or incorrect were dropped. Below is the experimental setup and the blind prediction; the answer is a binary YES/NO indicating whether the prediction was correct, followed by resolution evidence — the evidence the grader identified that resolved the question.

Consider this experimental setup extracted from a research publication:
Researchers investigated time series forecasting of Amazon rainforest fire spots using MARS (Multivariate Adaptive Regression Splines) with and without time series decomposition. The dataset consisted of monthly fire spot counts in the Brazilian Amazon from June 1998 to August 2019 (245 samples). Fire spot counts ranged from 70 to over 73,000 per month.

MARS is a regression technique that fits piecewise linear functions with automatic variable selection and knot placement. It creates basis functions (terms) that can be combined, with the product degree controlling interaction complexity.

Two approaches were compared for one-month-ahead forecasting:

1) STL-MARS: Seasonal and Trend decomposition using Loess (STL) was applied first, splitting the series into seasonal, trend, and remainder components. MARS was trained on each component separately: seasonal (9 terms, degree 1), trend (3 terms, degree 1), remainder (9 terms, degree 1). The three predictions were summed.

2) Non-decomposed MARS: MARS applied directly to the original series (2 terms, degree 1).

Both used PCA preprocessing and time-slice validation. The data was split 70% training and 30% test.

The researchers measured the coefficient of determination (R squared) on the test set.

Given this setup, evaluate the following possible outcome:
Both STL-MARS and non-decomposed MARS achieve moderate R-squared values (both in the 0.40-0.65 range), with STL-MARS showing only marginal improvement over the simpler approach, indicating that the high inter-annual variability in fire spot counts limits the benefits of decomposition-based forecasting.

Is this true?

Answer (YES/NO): NO